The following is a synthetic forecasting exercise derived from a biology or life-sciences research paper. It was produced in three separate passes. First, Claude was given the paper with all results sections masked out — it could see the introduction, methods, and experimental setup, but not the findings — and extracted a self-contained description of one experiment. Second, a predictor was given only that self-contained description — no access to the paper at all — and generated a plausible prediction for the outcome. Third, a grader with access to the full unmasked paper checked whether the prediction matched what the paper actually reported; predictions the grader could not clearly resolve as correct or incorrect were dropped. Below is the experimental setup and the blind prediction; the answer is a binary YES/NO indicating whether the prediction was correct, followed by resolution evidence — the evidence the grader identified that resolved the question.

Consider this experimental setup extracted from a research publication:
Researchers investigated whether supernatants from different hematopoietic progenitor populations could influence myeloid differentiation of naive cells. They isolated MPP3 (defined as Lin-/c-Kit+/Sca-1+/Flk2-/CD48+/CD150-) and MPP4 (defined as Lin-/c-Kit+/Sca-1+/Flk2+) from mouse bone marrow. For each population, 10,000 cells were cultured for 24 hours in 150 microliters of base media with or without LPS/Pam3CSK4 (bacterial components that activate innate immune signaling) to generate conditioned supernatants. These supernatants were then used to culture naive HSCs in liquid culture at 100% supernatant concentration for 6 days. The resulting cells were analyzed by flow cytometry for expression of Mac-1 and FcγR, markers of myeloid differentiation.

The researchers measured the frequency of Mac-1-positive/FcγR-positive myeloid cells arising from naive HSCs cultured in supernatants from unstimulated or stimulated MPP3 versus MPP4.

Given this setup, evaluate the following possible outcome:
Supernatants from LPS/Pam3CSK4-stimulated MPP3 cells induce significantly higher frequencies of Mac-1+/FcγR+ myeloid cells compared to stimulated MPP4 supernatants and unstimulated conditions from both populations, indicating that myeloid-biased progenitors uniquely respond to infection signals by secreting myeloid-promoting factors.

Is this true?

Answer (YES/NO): YES